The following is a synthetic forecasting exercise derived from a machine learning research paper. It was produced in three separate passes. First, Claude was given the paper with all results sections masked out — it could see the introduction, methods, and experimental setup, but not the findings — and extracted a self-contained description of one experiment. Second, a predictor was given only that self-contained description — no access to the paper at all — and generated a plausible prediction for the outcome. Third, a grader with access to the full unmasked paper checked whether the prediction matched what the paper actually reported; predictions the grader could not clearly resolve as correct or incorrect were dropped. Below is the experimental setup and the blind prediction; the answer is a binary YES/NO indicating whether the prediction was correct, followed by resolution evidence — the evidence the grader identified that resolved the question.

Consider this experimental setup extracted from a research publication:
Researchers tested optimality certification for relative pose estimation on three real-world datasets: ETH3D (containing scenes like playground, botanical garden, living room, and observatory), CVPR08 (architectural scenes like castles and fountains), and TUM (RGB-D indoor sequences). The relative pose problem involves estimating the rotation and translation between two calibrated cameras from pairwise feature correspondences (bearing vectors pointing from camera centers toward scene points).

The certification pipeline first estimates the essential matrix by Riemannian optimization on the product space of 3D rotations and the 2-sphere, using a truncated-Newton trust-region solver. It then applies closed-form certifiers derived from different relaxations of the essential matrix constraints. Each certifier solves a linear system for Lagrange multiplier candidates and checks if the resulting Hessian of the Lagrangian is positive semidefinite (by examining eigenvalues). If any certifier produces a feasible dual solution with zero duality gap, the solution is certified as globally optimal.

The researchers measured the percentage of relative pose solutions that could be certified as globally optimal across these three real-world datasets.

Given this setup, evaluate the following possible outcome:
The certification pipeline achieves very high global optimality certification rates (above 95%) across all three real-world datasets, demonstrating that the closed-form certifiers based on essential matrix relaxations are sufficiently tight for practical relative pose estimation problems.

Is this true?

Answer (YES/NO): NO